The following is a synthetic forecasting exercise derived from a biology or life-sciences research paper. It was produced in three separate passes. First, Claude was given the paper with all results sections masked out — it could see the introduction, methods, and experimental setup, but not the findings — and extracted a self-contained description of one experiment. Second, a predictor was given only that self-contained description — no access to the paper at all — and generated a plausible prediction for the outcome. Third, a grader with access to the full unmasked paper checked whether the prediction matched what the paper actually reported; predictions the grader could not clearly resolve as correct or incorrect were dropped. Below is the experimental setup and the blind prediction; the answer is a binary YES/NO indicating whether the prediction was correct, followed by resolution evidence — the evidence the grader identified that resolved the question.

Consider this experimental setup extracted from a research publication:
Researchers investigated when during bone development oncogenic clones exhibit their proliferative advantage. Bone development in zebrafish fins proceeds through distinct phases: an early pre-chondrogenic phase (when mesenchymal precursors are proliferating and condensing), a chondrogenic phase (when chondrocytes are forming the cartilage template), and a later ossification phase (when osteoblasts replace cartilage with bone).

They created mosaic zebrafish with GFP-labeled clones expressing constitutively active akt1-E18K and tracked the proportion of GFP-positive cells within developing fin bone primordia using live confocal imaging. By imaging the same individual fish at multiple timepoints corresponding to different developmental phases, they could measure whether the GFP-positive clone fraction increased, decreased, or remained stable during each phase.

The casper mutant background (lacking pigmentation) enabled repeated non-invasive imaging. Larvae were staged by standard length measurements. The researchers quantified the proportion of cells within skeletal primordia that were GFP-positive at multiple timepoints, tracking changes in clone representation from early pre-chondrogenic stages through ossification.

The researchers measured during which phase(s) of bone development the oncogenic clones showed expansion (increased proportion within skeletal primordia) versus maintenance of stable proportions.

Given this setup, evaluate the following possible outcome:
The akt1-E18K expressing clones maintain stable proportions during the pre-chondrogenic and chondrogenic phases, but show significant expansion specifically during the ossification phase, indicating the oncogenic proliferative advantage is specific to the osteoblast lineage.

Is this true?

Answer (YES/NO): NO